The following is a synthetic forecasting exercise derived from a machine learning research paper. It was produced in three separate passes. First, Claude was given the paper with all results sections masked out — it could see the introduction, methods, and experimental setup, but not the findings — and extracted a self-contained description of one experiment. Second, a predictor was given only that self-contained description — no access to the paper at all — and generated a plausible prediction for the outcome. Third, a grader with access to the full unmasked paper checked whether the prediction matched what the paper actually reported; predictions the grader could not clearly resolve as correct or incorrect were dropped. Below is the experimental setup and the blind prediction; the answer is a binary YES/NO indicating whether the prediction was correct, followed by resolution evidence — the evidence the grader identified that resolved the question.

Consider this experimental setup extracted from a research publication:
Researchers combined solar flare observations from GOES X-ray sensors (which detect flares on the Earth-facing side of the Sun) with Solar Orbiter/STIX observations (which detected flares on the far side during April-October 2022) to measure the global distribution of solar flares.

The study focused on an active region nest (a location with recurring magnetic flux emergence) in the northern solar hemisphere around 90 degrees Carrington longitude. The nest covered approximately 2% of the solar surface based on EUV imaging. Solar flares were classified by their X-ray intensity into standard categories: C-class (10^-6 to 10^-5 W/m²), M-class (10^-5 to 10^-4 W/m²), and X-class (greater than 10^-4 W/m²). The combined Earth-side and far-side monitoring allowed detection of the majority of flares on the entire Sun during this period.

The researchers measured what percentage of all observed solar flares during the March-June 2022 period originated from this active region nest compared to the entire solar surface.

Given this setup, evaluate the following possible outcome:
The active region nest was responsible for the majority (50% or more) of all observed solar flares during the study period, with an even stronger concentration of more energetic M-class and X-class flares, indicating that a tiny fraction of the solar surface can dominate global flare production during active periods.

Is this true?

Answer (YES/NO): YES